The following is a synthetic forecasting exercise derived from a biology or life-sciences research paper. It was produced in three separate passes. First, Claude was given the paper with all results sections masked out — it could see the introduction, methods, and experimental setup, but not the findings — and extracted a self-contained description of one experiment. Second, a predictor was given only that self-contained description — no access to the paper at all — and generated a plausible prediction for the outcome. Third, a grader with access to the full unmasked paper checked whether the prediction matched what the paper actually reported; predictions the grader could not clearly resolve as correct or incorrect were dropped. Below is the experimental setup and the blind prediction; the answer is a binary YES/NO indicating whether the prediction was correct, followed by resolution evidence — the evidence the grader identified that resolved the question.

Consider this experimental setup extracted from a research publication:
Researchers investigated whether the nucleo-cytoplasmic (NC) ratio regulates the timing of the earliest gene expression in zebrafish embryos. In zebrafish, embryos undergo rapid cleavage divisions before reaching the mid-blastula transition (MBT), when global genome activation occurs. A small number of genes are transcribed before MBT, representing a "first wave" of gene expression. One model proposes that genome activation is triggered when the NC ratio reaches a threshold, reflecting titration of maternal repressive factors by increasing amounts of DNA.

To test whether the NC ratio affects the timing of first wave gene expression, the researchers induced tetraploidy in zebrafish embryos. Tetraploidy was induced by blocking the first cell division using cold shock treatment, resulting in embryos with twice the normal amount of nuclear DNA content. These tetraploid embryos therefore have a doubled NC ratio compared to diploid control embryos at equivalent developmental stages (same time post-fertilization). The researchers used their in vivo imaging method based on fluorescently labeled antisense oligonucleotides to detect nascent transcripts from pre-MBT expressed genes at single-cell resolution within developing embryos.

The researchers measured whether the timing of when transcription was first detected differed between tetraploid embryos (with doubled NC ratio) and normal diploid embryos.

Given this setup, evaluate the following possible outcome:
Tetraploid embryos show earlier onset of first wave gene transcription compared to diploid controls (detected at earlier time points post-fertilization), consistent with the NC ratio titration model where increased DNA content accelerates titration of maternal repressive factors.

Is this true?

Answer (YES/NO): NO